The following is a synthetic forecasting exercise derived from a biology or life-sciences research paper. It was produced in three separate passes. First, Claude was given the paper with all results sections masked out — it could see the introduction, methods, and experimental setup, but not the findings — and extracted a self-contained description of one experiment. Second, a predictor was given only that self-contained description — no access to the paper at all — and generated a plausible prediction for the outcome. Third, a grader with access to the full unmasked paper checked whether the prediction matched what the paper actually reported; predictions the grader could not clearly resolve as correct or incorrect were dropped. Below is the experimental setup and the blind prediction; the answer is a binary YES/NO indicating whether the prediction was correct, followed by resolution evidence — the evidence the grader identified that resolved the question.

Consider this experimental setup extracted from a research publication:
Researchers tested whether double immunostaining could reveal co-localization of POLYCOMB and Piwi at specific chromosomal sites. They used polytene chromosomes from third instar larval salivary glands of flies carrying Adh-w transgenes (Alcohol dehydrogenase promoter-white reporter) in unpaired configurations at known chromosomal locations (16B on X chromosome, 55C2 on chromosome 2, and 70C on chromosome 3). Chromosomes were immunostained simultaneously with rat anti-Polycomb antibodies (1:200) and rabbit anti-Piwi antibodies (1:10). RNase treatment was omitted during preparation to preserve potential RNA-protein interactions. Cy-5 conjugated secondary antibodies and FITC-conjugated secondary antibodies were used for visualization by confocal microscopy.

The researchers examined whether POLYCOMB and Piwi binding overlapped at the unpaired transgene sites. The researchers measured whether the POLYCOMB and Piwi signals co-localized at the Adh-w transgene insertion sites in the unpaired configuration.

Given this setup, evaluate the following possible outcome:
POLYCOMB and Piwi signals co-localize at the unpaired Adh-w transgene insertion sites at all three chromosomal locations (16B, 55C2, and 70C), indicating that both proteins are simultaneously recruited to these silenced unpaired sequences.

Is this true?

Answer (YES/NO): NO